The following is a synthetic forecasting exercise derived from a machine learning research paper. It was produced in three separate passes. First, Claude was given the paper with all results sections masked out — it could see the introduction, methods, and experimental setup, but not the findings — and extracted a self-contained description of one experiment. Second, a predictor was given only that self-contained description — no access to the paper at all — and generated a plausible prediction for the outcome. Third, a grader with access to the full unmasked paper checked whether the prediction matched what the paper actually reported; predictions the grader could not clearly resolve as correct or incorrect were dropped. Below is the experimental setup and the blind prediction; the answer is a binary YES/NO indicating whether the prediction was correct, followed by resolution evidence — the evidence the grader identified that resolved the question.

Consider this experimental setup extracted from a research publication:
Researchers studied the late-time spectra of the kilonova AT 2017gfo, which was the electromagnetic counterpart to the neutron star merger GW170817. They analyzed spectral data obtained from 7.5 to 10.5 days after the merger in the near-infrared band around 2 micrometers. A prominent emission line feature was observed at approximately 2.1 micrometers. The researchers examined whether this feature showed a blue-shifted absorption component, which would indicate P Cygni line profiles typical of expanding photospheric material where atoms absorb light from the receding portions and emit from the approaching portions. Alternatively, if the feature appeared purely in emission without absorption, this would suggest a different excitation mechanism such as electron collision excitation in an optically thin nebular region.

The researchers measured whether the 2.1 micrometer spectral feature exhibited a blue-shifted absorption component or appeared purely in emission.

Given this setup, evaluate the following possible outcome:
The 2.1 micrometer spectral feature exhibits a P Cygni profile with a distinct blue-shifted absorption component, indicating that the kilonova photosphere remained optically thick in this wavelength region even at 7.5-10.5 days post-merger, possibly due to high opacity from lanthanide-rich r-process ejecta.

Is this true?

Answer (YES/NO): NO